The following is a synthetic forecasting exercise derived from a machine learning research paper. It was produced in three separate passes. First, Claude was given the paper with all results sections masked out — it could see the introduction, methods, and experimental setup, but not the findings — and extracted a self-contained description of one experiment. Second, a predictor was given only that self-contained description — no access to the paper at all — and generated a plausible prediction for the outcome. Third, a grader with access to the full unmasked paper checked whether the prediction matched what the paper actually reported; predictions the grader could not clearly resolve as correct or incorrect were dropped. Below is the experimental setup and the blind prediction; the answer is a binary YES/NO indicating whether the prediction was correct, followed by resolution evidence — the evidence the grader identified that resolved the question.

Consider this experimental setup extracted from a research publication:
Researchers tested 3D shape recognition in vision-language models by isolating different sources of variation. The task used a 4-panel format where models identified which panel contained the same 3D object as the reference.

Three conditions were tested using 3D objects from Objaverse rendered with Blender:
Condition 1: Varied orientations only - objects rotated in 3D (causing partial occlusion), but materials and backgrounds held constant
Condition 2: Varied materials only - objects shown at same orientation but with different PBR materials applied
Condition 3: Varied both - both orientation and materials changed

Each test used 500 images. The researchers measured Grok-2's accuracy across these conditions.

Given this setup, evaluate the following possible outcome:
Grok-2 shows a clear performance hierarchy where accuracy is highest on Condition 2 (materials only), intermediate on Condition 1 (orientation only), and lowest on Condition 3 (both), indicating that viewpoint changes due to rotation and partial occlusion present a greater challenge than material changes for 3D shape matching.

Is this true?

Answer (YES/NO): YES